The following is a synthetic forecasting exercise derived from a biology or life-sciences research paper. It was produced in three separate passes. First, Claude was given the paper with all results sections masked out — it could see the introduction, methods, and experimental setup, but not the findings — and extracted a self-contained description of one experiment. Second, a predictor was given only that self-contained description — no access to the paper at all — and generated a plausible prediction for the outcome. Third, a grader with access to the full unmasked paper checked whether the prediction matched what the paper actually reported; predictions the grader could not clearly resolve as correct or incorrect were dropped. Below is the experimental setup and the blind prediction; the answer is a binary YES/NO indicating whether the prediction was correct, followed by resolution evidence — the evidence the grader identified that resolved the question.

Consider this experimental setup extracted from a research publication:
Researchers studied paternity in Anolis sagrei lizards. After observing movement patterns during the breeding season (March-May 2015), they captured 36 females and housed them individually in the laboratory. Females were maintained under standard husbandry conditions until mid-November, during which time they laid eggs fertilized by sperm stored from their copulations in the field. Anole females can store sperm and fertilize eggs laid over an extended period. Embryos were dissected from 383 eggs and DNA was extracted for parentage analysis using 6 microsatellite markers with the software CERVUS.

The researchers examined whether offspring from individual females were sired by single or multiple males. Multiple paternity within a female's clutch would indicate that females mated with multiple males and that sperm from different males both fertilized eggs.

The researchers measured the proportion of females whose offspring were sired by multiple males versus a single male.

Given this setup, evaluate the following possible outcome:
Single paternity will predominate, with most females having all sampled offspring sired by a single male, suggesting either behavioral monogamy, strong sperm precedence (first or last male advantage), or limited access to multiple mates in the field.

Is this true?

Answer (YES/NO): NO